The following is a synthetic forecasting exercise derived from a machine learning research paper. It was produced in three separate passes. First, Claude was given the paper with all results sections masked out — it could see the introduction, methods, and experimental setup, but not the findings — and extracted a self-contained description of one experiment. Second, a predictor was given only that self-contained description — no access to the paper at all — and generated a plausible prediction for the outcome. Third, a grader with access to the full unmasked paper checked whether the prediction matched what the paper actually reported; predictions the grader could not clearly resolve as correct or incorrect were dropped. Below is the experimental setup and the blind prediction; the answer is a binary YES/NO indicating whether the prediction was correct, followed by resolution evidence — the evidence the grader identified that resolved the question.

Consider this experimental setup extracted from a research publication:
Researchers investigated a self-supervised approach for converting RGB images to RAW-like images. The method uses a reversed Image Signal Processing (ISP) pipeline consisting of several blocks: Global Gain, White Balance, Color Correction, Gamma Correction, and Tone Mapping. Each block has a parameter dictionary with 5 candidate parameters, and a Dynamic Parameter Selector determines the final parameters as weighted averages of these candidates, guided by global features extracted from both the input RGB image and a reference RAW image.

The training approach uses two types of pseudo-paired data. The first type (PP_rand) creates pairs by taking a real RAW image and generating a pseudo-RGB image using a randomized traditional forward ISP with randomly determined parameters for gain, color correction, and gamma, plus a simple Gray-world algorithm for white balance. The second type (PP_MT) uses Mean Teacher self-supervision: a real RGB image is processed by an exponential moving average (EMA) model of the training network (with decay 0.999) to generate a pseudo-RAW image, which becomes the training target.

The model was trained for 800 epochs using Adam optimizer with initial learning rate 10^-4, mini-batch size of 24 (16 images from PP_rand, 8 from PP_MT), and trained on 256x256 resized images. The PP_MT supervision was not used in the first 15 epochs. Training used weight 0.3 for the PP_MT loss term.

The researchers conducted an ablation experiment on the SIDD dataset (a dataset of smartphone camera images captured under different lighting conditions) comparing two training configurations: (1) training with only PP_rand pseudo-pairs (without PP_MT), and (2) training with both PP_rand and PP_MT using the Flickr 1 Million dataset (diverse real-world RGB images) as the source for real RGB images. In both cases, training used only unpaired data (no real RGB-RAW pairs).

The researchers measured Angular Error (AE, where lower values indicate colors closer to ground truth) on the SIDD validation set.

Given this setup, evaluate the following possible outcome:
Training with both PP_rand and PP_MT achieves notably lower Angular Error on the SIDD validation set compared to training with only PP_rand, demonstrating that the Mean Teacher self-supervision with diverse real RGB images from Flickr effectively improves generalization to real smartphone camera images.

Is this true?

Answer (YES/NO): YES